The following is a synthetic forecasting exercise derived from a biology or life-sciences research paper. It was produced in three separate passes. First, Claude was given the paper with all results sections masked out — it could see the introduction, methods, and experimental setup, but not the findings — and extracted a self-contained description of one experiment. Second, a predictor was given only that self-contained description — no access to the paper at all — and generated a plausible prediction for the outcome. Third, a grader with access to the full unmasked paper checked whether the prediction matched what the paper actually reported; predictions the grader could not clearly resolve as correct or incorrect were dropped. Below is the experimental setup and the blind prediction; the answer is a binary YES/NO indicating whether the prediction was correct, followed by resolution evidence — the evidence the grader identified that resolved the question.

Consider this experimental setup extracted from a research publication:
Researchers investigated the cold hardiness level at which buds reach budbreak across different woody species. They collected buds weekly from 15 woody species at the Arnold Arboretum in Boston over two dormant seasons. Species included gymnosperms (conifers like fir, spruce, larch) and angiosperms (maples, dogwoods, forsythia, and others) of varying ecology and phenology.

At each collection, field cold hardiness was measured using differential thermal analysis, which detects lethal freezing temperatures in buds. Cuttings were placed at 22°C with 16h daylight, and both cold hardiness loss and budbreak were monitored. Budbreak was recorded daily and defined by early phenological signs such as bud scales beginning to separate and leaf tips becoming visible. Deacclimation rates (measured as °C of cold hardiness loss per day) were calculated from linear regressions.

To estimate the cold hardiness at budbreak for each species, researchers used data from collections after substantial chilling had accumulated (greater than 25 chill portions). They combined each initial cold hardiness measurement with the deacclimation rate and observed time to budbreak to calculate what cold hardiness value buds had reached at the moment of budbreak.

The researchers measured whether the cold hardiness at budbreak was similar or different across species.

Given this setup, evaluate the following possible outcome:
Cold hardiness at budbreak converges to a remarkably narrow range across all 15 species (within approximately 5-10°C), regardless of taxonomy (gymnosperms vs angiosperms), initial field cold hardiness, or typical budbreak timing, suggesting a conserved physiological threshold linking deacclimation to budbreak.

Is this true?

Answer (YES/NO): NO